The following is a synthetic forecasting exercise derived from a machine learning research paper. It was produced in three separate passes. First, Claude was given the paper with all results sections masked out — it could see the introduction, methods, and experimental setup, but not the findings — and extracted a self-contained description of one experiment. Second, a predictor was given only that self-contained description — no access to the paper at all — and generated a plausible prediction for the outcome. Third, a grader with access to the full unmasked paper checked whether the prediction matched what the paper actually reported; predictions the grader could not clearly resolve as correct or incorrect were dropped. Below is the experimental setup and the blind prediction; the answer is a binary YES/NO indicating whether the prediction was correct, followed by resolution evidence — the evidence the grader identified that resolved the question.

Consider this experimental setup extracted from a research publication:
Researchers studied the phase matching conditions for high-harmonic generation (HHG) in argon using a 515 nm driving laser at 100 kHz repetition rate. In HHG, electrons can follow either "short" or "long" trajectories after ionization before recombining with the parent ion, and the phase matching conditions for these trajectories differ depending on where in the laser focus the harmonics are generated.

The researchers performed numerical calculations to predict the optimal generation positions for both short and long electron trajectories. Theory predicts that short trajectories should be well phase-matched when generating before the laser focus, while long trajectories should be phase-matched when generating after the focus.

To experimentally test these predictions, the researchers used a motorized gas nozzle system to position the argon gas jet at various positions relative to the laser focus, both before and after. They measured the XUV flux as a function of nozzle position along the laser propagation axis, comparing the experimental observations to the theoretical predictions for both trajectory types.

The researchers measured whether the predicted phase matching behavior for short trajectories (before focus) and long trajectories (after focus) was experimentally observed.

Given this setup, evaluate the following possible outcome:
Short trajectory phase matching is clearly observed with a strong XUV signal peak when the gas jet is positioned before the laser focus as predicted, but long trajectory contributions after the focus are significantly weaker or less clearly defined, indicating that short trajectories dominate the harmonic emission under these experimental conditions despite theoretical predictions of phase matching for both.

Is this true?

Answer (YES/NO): YES